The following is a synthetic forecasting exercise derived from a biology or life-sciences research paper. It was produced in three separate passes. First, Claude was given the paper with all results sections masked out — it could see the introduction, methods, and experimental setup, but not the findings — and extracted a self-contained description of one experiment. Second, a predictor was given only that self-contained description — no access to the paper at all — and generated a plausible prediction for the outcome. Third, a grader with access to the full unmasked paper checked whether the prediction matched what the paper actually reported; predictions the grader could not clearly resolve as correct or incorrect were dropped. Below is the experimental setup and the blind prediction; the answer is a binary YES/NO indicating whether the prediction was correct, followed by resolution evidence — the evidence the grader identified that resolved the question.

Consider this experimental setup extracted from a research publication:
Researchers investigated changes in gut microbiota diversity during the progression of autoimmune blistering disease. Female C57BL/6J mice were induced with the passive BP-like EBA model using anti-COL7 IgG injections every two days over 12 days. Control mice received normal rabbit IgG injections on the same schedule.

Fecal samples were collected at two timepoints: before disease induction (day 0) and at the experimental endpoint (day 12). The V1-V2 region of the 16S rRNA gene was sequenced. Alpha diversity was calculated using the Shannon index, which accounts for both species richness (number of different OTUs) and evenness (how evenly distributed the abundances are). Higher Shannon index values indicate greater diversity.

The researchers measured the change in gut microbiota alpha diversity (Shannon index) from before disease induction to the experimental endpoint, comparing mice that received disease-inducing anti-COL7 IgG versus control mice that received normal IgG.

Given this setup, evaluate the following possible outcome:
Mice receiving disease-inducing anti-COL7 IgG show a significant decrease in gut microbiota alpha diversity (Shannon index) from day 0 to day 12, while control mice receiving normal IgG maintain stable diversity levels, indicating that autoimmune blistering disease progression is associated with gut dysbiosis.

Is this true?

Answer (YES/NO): NO